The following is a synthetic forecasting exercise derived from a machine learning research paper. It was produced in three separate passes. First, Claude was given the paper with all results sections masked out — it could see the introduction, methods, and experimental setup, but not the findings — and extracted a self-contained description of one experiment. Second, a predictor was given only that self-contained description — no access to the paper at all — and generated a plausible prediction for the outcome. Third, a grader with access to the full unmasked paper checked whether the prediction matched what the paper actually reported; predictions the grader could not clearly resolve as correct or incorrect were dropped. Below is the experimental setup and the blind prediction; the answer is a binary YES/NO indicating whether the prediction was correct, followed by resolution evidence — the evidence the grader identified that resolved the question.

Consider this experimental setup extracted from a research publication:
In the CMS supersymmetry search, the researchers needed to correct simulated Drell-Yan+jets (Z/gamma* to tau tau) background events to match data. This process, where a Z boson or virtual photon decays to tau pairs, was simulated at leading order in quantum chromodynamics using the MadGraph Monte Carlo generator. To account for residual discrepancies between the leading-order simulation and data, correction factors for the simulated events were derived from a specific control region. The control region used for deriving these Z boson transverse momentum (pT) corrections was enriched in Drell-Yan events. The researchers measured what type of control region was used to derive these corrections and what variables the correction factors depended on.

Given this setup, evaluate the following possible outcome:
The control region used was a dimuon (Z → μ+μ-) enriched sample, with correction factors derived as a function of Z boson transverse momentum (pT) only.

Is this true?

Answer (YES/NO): NO